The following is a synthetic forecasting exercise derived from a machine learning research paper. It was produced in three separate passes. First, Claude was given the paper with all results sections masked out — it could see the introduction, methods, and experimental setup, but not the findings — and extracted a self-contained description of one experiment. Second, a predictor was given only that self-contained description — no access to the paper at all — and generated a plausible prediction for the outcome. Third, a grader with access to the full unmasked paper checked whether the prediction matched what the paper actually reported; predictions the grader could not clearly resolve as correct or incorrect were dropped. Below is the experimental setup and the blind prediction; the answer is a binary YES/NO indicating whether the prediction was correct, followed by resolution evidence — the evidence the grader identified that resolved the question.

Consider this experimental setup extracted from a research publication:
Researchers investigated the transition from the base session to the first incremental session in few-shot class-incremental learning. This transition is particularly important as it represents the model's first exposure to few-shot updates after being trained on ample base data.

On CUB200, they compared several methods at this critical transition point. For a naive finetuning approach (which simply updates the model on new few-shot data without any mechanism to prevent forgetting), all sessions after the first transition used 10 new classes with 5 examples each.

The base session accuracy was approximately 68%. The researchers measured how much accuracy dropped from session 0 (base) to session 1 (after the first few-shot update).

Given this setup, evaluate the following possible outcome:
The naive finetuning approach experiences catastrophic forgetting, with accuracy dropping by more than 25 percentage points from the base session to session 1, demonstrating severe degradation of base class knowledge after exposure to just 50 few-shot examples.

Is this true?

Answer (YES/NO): NO